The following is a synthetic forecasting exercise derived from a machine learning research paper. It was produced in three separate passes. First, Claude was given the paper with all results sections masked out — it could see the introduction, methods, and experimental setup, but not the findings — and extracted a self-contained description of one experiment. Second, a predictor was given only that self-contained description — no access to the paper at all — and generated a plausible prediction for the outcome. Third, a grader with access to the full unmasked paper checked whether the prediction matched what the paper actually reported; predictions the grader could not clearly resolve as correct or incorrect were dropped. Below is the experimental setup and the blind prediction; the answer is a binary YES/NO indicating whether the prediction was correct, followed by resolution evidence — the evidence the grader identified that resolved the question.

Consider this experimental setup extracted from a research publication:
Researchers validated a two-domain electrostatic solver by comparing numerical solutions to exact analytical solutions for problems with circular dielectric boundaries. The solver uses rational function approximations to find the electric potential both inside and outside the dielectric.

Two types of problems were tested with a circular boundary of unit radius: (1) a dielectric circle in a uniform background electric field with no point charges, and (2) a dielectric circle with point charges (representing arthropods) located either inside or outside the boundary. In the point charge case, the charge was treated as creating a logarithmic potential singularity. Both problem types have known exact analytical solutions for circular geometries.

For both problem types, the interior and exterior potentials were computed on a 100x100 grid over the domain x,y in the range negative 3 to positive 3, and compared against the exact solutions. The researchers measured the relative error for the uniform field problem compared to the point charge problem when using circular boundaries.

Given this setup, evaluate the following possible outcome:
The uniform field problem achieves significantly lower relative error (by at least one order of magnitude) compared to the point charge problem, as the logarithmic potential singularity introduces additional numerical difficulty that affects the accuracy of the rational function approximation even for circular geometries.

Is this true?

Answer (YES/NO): YES